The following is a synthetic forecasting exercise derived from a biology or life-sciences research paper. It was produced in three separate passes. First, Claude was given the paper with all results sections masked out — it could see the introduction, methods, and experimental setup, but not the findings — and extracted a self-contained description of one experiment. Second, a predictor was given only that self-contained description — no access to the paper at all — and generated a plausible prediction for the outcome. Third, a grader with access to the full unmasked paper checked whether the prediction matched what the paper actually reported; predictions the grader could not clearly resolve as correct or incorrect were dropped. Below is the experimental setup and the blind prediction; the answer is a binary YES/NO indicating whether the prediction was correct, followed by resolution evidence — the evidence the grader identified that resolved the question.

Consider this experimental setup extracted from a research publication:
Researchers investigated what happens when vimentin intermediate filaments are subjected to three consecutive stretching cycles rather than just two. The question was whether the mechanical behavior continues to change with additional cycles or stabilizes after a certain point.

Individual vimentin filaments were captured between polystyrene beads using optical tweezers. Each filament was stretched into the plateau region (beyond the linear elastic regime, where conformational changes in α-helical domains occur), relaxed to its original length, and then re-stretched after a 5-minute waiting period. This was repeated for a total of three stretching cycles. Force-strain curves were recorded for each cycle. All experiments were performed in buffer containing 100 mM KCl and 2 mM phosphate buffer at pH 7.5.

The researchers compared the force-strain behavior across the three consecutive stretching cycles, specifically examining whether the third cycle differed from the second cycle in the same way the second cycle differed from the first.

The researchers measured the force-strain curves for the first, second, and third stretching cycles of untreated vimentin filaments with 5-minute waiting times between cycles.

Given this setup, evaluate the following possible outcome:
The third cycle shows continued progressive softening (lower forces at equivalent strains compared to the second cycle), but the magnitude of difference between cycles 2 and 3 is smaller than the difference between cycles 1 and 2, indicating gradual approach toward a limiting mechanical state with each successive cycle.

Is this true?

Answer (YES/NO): NO